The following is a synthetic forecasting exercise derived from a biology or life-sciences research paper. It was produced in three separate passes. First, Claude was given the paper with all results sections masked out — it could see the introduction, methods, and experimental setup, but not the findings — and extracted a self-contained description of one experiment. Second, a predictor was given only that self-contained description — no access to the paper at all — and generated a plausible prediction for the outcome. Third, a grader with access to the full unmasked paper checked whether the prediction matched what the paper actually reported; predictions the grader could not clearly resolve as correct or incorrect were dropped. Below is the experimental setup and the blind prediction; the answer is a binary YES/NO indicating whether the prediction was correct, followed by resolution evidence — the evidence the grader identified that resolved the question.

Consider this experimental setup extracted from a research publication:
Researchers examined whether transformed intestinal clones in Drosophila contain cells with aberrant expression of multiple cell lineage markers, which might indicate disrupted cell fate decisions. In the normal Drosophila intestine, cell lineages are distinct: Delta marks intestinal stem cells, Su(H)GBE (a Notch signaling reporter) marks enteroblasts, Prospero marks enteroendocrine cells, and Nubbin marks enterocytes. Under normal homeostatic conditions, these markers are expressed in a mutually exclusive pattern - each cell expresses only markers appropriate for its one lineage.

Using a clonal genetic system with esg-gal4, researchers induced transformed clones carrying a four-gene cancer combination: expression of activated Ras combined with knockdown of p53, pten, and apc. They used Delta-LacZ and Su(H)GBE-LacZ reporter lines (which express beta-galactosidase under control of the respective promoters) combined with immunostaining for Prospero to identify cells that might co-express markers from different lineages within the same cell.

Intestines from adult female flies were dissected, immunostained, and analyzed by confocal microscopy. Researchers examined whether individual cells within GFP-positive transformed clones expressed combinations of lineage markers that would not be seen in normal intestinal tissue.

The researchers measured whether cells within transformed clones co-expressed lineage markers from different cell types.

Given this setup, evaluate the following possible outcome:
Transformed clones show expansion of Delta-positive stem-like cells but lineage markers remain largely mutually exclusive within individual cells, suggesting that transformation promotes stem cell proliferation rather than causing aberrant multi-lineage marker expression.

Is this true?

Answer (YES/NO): NO